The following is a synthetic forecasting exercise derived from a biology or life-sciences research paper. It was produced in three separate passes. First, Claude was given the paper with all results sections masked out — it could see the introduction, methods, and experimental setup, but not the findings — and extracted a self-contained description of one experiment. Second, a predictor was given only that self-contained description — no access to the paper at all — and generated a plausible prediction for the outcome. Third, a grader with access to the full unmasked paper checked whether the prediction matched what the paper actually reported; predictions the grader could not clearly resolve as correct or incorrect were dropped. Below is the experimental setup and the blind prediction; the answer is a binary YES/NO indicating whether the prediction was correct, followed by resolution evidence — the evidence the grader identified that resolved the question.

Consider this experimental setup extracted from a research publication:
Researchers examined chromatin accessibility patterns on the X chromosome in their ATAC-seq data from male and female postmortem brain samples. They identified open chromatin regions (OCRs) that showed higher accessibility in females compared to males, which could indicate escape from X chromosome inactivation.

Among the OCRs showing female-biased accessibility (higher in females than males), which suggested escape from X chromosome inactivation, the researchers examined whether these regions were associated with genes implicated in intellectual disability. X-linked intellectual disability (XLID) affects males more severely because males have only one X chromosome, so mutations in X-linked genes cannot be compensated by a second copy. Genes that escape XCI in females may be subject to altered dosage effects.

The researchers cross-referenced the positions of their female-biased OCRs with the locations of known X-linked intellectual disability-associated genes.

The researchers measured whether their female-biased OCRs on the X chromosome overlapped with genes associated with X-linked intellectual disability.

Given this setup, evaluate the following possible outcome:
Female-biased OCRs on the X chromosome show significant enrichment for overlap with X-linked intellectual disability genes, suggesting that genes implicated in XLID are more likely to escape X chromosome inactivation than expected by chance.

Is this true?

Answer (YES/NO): YES